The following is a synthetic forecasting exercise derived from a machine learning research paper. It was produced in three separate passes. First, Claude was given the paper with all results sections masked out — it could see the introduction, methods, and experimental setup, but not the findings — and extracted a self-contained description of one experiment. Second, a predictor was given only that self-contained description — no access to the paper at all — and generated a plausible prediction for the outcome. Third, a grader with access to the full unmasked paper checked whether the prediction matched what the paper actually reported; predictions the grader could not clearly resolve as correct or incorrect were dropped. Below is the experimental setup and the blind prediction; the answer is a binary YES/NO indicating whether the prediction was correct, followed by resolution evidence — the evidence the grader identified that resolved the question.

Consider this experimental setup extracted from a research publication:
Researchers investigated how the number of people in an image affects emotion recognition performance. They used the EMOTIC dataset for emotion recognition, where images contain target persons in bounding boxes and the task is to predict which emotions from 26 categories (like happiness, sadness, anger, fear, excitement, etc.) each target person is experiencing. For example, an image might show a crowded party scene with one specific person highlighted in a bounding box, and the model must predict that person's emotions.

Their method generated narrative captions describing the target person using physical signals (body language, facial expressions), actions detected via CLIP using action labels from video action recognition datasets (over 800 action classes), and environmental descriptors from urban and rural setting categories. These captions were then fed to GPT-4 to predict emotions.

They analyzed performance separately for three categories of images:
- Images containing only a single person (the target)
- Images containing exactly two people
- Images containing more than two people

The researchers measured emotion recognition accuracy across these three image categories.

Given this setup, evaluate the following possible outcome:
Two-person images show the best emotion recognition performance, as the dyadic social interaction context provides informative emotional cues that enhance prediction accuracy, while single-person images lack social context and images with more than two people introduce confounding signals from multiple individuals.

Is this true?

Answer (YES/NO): NO